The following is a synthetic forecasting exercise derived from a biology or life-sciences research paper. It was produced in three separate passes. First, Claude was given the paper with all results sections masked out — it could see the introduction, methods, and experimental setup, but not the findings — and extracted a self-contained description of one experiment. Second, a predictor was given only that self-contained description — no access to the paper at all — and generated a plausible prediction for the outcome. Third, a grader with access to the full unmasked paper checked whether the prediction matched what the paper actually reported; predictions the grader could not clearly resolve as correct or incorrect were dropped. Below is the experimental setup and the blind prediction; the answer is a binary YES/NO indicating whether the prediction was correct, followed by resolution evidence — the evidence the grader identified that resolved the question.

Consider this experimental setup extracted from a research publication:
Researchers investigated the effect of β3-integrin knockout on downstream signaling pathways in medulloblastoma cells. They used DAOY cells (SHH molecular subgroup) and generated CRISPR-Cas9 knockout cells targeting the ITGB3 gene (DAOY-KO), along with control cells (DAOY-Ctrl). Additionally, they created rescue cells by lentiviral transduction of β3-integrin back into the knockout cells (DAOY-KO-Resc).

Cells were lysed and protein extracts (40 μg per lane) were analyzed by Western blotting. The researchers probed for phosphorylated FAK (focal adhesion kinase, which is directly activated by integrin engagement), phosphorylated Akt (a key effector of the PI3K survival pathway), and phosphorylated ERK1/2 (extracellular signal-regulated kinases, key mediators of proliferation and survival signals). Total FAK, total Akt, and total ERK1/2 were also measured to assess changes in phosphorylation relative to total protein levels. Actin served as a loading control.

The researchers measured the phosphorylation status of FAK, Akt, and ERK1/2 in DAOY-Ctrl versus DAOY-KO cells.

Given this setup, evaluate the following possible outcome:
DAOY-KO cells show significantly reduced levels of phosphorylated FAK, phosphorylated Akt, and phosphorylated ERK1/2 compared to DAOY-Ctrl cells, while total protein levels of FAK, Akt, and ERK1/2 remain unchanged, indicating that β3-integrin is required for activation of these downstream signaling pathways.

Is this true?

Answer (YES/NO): YES